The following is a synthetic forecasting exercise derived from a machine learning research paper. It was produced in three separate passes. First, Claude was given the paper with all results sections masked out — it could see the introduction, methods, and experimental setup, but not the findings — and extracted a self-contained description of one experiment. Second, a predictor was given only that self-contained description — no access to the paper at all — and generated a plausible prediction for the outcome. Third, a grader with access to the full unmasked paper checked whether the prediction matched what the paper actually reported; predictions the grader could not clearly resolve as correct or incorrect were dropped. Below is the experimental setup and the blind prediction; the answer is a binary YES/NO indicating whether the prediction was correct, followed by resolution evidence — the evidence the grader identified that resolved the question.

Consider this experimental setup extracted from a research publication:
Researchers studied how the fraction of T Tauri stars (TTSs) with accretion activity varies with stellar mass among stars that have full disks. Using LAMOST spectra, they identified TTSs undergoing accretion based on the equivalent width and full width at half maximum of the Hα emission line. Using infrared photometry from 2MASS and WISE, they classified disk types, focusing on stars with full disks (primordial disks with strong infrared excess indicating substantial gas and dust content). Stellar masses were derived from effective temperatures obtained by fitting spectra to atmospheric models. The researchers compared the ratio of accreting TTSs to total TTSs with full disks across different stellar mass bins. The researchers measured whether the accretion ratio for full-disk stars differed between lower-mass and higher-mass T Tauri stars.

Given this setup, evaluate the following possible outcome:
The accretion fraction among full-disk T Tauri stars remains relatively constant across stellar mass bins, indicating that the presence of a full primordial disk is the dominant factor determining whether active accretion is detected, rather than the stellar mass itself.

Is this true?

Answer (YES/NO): NO